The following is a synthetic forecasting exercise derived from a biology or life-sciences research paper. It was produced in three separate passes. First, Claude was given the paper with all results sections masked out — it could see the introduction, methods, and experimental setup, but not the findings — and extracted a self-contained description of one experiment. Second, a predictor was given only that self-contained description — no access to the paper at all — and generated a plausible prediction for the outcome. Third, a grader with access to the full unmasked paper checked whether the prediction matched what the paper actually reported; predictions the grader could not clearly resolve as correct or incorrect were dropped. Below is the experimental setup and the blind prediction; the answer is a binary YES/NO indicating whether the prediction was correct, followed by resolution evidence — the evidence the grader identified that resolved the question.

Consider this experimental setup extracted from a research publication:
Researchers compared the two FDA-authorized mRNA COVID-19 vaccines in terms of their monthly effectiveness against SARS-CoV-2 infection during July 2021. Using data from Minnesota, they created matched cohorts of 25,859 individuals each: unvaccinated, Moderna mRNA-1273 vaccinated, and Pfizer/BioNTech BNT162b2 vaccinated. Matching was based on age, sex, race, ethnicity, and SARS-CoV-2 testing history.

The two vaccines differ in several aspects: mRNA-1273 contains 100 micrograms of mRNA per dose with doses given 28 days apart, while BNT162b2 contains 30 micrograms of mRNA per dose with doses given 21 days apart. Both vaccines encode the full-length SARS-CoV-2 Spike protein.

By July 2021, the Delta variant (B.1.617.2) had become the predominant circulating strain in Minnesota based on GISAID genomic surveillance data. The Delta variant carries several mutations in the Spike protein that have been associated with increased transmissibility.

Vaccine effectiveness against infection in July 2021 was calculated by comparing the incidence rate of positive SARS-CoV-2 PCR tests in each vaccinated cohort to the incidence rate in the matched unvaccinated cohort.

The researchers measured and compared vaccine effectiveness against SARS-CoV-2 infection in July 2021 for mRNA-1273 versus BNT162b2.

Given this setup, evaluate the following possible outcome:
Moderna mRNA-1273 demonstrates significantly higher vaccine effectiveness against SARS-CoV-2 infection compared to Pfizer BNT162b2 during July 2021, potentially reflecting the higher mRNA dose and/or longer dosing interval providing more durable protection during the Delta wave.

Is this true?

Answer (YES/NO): YES